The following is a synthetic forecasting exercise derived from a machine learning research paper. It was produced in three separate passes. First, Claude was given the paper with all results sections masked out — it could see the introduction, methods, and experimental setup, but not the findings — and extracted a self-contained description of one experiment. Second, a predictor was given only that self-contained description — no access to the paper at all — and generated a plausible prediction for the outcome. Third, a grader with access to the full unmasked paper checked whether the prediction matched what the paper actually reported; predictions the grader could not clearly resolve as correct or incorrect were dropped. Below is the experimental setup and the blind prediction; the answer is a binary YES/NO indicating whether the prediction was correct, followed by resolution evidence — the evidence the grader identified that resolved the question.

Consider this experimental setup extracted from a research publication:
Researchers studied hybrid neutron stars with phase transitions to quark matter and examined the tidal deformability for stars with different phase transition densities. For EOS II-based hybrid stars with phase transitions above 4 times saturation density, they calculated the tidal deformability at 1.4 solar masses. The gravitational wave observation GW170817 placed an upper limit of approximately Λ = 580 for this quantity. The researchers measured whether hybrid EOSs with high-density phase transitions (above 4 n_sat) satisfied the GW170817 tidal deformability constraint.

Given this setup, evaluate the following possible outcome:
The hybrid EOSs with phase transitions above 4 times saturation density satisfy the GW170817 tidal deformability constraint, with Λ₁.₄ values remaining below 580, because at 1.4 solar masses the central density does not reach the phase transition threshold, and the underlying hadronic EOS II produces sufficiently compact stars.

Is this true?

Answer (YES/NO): NO